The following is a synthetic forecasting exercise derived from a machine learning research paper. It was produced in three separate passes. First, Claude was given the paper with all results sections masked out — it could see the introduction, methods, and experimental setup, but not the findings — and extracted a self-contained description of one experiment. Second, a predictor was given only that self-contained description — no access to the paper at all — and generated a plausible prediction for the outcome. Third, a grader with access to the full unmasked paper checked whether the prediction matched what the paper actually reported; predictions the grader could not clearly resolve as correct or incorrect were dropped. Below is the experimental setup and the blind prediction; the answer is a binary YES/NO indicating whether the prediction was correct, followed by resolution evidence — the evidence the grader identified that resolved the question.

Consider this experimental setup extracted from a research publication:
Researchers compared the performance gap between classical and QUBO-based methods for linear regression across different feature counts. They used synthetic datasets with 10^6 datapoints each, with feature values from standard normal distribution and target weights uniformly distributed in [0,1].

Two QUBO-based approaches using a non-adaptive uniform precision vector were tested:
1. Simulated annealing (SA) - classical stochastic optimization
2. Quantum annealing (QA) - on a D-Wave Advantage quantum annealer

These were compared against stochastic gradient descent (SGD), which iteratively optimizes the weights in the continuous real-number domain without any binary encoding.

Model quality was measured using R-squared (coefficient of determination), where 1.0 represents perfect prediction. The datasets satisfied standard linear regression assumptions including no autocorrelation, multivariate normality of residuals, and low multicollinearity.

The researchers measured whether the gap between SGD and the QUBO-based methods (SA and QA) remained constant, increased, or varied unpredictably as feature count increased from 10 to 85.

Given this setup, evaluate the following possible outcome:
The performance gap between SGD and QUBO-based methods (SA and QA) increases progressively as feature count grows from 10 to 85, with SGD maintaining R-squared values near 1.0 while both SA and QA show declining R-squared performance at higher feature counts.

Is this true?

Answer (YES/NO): NO